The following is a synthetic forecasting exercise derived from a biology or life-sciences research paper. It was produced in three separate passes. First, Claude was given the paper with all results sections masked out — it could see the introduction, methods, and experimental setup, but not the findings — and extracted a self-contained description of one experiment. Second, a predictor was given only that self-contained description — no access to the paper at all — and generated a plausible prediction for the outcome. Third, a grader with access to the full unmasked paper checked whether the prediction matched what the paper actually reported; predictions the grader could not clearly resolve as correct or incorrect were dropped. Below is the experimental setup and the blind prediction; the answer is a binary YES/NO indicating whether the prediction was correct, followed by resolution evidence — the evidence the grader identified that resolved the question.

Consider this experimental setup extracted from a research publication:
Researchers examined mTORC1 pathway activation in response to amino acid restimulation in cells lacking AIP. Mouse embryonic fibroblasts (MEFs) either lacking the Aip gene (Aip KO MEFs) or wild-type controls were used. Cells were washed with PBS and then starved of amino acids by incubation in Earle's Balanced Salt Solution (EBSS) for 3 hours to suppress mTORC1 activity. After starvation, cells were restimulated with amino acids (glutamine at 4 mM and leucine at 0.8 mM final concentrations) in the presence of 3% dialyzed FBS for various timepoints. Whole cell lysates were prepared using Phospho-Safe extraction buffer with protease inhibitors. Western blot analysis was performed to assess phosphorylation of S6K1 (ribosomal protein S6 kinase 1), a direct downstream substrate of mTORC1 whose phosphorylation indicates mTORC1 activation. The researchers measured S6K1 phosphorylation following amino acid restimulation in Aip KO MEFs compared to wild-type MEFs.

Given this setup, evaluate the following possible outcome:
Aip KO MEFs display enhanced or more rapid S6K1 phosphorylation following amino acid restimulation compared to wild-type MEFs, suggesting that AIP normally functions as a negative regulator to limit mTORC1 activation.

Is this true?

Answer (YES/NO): NO